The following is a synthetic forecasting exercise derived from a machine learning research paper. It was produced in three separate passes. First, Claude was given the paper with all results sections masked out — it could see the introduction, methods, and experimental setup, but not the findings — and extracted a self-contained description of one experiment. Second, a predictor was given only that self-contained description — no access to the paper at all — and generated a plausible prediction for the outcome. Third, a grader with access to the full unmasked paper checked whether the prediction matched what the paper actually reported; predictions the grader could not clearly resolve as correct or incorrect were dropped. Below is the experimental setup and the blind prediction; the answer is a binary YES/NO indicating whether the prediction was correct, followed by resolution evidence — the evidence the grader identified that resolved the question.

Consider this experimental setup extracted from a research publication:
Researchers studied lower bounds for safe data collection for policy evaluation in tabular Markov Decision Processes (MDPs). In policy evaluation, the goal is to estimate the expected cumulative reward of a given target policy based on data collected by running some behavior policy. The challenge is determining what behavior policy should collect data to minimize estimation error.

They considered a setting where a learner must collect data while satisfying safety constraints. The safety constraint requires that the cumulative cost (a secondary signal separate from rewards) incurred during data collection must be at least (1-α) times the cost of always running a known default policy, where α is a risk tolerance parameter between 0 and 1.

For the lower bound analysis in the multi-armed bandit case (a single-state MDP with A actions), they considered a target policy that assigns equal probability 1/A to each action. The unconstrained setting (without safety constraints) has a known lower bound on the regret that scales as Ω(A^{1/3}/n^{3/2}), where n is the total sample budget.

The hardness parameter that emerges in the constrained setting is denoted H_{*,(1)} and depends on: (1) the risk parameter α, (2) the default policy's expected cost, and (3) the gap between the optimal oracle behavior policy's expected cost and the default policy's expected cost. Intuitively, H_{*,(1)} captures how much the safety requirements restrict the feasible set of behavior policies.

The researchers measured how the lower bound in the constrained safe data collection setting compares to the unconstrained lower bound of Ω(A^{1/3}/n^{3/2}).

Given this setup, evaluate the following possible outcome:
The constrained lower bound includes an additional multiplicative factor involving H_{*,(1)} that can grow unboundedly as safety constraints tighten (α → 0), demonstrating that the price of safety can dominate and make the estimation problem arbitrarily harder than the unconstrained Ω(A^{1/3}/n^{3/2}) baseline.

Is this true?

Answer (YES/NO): NO